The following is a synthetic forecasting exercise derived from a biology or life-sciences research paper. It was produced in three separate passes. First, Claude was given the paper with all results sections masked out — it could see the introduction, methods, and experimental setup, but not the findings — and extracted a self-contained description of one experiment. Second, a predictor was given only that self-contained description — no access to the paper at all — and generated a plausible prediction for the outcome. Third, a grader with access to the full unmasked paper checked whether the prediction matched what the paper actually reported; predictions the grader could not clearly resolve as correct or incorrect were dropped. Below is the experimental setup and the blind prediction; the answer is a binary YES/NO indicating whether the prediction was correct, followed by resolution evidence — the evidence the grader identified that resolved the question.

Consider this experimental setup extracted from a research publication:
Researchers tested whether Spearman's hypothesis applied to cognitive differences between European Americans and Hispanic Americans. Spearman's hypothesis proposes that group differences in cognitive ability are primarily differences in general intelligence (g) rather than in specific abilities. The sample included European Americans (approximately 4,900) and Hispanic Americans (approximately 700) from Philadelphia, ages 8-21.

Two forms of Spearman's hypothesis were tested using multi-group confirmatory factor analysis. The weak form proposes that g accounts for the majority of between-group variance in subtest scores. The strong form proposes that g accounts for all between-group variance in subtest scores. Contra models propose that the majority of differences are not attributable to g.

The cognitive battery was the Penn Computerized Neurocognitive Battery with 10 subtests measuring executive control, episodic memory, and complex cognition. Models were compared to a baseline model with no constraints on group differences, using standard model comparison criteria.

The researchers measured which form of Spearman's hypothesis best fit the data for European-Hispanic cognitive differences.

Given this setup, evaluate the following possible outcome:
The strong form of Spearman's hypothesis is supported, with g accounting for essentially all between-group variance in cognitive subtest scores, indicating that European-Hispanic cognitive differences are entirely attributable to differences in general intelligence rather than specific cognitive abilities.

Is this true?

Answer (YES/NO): NO